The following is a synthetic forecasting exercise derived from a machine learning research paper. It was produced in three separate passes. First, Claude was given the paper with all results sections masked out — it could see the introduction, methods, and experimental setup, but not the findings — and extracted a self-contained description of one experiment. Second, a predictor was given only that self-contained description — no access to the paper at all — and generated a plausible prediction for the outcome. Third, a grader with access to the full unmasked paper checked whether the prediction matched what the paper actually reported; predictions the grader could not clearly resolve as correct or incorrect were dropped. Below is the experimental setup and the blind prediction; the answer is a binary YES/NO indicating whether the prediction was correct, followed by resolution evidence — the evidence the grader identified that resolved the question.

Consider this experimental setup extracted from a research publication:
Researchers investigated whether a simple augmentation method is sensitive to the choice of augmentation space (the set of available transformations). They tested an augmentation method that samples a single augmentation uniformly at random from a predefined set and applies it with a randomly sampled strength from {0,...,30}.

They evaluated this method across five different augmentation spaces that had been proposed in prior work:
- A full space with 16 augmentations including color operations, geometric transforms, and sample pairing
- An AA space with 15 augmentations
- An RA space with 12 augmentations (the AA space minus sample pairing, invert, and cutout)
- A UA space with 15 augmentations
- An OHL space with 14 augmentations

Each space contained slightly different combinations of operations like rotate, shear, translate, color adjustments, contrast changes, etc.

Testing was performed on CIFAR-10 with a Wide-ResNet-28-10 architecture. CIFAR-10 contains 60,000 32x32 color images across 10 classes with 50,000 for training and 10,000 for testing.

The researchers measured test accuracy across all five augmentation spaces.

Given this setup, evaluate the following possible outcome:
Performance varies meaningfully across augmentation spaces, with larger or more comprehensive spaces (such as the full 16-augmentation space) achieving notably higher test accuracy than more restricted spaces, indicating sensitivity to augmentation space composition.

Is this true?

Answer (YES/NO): NO